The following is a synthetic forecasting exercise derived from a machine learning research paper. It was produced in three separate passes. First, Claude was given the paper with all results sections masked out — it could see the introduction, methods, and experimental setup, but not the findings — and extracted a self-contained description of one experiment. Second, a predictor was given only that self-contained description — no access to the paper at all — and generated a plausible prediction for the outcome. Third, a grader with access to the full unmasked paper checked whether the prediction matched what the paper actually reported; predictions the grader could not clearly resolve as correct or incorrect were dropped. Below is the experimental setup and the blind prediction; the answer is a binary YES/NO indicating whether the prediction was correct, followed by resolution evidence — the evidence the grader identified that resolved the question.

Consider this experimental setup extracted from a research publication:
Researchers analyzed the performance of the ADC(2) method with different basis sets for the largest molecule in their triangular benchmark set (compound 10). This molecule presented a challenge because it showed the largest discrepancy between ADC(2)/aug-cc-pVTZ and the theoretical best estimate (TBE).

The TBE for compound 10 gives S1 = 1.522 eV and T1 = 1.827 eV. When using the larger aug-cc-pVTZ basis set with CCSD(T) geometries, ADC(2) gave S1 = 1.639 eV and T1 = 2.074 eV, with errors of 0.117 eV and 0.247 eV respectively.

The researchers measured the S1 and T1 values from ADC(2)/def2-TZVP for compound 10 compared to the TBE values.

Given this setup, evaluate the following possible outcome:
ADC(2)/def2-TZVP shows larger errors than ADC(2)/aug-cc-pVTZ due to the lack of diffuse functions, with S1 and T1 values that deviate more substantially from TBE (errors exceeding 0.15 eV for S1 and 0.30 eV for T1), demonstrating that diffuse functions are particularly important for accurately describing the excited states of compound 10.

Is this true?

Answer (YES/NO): NO